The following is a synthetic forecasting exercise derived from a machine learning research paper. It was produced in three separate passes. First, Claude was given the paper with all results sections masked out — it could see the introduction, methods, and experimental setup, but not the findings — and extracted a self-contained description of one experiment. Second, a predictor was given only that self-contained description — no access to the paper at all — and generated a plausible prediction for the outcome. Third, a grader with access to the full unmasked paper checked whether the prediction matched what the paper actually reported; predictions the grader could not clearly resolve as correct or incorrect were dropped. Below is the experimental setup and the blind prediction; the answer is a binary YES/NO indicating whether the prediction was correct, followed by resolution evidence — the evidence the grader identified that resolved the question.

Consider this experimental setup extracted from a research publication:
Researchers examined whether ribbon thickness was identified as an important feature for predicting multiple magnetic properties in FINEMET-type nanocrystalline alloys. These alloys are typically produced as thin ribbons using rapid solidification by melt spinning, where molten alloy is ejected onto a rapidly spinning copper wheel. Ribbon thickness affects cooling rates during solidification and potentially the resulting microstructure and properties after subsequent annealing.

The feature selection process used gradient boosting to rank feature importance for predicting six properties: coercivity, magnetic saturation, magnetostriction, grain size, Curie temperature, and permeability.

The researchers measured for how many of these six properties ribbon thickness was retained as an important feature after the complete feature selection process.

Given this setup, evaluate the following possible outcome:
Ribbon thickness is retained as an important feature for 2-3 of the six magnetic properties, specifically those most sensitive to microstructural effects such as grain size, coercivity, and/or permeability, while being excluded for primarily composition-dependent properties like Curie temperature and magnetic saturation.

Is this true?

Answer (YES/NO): NO